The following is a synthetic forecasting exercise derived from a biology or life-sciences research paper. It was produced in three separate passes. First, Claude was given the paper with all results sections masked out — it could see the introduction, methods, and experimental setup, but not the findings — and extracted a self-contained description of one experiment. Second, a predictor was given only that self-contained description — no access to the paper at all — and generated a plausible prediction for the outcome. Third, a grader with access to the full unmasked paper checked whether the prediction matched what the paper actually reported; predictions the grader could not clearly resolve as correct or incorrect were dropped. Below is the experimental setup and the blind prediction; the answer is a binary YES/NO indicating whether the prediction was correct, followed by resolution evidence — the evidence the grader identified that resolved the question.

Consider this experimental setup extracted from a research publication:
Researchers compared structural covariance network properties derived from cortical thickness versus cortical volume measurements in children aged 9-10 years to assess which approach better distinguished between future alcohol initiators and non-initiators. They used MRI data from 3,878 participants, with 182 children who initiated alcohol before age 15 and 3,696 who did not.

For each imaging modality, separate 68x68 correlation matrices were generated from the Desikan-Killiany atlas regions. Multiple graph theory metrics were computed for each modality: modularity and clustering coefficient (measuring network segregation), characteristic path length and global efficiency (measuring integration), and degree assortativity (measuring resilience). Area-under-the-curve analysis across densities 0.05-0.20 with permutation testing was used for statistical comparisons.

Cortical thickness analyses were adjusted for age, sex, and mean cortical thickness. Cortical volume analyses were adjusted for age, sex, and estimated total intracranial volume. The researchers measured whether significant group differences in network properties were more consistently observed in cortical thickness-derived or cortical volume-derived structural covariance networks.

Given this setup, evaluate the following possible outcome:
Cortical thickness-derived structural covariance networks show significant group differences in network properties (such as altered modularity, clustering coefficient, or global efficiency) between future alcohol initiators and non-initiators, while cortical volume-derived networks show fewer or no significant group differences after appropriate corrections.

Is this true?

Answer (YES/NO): YES